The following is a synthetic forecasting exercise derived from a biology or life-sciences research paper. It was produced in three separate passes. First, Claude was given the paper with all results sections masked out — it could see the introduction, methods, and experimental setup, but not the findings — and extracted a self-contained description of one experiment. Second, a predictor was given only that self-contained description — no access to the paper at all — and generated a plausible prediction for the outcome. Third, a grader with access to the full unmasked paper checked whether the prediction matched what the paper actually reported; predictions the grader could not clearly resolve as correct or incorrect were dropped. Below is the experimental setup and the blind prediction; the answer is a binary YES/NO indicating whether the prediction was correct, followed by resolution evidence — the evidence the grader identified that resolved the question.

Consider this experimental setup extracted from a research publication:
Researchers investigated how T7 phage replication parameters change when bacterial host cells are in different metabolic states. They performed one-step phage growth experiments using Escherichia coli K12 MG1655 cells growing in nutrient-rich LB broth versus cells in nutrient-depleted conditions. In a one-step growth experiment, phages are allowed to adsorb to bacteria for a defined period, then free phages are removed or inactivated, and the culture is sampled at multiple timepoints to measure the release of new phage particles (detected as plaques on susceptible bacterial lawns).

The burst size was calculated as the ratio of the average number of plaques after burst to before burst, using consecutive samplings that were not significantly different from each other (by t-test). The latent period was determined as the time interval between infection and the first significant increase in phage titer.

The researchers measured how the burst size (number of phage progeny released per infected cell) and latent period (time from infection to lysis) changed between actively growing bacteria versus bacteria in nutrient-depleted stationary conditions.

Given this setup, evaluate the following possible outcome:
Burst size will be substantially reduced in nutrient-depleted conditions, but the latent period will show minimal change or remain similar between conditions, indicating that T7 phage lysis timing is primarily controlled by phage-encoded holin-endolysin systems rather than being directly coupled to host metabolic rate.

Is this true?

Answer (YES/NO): NO